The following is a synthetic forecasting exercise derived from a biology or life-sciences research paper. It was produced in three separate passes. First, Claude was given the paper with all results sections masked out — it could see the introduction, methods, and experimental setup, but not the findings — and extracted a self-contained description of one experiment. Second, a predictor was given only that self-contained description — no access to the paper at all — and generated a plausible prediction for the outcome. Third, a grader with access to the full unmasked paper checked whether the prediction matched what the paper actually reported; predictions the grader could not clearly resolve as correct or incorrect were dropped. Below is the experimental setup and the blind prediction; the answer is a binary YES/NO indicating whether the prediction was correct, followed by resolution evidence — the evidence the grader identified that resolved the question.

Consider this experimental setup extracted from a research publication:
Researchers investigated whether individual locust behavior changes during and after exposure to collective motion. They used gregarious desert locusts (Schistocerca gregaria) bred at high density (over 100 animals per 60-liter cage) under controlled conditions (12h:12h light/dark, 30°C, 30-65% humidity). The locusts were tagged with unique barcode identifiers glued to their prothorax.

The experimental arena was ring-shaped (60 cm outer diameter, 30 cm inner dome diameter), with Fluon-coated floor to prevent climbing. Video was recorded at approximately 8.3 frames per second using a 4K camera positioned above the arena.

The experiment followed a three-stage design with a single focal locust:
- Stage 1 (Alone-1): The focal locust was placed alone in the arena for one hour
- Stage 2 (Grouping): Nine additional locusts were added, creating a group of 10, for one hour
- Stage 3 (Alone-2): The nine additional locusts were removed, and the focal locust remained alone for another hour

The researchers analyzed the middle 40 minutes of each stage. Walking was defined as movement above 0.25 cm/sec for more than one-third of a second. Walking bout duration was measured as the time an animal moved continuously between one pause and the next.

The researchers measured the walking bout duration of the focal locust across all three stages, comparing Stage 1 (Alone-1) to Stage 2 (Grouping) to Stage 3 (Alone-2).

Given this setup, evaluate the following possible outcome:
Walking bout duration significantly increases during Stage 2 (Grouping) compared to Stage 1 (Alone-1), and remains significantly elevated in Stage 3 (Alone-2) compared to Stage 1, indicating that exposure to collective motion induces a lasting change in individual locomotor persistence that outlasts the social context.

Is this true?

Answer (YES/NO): NO